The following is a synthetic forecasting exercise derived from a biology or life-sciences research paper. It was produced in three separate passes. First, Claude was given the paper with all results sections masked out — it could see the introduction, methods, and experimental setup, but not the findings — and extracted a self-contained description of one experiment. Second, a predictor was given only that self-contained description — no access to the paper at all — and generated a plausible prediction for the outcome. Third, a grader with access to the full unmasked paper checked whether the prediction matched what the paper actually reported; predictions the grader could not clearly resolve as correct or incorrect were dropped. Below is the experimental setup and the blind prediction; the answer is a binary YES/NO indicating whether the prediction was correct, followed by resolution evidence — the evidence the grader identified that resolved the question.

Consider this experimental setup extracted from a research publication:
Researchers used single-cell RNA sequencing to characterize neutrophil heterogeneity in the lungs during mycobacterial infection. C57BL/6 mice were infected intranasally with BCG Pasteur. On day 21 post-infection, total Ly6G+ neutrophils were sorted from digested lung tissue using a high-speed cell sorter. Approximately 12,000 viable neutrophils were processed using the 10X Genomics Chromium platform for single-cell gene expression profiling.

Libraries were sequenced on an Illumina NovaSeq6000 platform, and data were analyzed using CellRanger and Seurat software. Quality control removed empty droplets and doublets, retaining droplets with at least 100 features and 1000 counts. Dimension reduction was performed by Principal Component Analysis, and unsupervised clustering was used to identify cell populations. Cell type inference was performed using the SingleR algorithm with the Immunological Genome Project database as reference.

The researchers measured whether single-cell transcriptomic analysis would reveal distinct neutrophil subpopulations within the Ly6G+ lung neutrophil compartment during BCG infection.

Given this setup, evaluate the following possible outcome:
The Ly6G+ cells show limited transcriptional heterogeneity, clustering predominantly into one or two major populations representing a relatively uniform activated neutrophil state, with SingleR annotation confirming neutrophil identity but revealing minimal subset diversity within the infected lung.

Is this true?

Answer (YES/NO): NO